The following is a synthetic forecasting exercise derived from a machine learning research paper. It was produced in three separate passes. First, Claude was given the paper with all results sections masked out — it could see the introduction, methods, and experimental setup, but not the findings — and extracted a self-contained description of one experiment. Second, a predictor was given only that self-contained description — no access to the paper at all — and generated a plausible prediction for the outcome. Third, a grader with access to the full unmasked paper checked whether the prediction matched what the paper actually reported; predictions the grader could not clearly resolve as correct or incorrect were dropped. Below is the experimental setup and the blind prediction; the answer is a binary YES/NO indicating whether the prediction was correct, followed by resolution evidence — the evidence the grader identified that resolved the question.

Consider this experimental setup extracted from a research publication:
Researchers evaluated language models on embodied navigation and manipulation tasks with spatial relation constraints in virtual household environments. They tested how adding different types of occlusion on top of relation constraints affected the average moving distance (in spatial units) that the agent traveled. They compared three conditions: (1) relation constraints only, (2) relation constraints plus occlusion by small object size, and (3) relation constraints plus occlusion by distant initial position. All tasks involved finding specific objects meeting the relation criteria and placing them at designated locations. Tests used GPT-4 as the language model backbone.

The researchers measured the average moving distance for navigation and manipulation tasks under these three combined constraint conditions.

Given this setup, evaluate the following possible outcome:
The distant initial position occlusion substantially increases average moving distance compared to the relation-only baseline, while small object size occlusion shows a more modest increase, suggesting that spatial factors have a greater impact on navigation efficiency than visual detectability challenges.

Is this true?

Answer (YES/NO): NO